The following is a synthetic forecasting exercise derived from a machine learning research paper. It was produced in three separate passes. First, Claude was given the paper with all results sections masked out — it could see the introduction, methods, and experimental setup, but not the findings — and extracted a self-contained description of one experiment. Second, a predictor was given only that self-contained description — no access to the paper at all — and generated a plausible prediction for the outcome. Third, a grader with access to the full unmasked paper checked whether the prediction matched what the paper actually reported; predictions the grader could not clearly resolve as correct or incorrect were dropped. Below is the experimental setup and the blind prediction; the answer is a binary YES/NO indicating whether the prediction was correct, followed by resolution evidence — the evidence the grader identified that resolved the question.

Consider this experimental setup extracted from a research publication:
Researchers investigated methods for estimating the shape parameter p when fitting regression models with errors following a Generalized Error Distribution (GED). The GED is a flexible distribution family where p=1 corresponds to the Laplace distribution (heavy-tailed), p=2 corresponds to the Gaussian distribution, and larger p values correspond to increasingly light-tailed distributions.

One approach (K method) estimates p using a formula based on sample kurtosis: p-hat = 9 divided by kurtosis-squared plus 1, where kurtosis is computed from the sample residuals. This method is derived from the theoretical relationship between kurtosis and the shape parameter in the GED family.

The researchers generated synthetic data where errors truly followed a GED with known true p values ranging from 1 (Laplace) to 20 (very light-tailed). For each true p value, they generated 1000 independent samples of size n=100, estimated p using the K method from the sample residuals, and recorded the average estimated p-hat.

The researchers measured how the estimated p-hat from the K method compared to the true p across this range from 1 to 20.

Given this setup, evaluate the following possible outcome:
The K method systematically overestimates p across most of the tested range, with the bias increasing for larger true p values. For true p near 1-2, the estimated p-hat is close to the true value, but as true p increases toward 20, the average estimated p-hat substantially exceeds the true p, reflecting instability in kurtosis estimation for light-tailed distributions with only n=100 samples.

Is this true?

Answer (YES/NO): NO